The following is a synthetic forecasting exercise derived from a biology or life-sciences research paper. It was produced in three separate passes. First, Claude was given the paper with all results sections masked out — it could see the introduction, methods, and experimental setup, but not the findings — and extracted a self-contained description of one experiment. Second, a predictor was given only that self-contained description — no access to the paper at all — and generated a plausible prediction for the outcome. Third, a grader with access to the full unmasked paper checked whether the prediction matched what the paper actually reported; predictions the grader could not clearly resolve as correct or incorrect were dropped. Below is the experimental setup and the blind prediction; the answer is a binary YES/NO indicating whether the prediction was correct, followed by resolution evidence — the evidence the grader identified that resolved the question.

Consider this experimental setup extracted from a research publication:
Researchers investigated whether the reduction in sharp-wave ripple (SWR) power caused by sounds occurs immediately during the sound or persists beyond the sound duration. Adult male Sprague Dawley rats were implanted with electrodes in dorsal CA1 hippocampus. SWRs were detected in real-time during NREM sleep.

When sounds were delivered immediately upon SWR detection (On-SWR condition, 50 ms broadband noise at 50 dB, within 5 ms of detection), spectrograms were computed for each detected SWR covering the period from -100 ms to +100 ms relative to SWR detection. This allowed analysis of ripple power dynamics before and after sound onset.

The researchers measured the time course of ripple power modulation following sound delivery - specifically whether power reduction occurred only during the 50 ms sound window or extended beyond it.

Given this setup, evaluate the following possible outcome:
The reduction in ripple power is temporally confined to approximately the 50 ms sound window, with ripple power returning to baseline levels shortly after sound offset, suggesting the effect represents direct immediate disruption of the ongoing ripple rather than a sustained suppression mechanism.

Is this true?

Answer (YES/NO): NO